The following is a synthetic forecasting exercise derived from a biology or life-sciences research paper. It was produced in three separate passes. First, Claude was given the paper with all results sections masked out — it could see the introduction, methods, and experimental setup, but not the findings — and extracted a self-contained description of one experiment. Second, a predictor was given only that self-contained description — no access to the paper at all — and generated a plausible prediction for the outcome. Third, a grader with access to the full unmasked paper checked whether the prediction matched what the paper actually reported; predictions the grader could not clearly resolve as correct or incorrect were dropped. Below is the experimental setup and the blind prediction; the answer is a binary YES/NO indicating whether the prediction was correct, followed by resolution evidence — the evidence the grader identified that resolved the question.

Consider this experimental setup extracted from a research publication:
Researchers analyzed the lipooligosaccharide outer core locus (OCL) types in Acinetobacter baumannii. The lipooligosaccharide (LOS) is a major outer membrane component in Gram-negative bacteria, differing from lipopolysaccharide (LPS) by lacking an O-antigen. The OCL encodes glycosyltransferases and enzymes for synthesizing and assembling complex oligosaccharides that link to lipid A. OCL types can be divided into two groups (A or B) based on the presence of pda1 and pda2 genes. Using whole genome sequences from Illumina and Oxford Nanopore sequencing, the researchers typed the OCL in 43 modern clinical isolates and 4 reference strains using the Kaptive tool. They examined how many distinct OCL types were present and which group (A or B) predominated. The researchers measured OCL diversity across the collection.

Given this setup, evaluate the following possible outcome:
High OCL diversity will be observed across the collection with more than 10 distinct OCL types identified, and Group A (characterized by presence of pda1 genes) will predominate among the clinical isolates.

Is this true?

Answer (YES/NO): NO